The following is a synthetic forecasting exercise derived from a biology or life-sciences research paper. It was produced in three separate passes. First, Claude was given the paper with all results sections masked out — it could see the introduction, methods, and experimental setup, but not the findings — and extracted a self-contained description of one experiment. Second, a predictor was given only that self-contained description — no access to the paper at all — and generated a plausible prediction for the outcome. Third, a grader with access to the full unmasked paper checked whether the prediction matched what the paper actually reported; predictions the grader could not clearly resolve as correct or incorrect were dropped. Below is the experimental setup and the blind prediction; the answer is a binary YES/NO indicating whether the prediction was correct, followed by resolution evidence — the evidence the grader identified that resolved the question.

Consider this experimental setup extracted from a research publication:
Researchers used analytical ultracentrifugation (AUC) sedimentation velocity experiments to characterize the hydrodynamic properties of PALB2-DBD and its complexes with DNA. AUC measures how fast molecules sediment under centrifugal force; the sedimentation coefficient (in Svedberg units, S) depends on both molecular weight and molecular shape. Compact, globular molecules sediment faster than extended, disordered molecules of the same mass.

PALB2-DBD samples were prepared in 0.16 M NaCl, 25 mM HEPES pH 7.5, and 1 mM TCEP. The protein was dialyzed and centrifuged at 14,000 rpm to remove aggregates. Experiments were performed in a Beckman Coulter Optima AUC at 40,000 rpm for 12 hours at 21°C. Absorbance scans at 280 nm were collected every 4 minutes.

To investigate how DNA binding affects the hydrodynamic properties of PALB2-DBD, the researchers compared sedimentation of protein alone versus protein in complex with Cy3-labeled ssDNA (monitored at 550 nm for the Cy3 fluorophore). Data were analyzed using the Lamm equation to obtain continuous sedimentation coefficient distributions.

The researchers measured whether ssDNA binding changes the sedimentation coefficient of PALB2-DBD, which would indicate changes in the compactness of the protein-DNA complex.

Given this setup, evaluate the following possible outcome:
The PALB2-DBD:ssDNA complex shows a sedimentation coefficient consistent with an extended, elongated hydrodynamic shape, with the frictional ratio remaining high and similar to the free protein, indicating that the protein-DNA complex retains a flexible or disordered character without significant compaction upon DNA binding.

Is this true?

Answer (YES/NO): NO